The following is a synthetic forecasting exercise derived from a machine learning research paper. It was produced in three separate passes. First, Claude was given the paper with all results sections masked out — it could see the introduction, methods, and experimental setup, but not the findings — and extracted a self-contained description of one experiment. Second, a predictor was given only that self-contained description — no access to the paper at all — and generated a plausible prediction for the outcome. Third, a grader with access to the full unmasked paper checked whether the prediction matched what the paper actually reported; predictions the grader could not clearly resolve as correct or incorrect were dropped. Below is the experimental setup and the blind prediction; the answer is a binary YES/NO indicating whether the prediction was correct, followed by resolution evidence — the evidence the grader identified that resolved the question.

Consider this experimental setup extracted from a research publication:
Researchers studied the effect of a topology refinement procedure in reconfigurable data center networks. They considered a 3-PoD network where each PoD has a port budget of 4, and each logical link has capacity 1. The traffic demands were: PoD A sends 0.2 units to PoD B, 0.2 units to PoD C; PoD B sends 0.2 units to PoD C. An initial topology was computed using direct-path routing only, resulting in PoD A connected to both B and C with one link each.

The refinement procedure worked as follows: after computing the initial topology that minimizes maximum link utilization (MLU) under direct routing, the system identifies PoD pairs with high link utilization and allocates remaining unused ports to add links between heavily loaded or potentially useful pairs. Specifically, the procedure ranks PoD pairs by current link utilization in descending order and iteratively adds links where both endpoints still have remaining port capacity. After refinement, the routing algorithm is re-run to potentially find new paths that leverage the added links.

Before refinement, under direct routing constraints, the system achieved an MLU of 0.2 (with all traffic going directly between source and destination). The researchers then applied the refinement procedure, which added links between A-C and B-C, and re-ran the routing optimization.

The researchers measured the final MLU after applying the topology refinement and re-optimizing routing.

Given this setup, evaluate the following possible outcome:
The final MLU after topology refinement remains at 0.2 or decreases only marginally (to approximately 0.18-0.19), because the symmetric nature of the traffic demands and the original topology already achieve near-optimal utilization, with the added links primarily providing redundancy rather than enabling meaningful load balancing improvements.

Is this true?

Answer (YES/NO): NO